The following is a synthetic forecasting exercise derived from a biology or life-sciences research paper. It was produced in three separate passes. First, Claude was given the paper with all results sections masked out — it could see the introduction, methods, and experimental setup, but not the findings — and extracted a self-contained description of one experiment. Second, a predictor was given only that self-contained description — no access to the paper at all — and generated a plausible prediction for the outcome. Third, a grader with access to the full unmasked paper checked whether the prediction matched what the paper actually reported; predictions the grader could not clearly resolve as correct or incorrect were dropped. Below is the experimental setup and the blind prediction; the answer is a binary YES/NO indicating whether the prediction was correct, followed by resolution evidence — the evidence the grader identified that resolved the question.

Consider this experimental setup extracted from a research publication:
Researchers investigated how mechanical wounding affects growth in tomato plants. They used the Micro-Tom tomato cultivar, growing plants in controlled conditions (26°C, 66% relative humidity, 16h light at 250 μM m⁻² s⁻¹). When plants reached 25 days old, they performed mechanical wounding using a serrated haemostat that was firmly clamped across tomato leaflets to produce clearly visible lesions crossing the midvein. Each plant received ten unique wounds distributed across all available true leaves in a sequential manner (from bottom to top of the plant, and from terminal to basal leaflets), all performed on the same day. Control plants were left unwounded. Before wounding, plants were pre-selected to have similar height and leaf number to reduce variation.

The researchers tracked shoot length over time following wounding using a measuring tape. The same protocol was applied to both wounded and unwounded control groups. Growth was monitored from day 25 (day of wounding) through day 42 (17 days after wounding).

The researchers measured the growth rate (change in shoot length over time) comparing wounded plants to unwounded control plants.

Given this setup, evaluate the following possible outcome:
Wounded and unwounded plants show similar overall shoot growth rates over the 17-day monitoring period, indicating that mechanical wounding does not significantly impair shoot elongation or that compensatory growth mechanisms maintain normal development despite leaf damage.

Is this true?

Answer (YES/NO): NO